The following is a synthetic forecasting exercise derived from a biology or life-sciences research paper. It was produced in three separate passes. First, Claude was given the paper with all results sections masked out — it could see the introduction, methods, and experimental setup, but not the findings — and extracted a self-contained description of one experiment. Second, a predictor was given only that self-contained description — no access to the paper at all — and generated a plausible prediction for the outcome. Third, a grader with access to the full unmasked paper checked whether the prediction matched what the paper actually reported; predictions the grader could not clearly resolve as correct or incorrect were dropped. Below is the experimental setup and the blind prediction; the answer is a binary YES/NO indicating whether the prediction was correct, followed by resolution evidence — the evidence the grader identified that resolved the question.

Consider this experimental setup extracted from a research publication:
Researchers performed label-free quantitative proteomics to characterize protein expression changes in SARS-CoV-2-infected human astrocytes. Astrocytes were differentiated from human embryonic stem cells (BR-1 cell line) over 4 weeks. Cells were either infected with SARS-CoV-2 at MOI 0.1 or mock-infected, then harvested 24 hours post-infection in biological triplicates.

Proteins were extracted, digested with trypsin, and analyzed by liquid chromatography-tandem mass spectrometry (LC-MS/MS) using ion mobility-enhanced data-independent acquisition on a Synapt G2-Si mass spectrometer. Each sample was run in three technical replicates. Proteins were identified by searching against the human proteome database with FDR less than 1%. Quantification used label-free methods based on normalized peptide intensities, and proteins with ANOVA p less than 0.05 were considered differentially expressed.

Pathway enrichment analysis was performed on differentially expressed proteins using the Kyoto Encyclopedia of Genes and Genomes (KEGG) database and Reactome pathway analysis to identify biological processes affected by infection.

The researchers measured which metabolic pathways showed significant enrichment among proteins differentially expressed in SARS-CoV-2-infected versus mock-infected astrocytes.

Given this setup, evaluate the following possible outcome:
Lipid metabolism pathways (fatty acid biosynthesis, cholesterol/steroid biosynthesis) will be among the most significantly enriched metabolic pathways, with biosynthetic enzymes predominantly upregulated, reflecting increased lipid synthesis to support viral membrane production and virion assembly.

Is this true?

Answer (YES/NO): NO